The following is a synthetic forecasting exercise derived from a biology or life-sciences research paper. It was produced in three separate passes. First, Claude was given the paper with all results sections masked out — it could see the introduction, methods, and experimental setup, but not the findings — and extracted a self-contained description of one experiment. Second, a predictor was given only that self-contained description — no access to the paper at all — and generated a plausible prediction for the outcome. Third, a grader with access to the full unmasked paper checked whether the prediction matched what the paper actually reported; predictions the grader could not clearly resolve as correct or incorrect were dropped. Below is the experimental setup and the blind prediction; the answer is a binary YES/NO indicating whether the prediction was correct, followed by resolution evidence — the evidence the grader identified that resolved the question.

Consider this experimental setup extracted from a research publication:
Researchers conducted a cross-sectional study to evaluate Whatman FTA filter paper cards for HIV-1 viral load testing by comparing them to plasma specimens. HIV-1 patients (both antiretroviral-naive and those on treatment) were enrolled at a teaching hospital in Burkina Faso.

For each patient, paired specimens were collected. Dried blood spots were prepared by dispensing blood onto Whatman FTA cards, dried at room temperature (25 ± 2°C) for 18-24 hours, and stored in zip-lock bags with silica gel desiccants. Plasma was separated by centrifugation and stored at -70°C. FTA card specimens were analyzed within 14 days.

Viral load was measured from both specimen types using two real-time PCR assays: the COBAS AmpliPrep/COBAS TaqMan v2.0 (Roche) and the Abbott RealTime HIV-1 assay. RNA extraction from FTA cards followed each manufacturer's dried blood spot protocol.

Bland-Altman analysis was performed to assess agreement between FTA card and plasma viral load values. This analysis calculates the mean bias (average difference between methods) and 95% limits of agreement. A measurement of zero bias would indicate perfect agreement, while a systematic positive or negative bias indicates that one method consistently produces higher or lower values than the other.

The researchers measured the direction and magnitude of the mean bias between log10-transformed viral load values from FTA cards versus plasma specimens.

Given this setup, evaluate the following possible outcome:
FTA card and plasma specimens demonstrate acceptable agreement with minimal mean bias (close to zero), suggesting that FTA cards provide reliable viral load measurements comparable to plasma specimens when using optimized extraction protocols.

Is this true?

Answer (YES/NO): NO